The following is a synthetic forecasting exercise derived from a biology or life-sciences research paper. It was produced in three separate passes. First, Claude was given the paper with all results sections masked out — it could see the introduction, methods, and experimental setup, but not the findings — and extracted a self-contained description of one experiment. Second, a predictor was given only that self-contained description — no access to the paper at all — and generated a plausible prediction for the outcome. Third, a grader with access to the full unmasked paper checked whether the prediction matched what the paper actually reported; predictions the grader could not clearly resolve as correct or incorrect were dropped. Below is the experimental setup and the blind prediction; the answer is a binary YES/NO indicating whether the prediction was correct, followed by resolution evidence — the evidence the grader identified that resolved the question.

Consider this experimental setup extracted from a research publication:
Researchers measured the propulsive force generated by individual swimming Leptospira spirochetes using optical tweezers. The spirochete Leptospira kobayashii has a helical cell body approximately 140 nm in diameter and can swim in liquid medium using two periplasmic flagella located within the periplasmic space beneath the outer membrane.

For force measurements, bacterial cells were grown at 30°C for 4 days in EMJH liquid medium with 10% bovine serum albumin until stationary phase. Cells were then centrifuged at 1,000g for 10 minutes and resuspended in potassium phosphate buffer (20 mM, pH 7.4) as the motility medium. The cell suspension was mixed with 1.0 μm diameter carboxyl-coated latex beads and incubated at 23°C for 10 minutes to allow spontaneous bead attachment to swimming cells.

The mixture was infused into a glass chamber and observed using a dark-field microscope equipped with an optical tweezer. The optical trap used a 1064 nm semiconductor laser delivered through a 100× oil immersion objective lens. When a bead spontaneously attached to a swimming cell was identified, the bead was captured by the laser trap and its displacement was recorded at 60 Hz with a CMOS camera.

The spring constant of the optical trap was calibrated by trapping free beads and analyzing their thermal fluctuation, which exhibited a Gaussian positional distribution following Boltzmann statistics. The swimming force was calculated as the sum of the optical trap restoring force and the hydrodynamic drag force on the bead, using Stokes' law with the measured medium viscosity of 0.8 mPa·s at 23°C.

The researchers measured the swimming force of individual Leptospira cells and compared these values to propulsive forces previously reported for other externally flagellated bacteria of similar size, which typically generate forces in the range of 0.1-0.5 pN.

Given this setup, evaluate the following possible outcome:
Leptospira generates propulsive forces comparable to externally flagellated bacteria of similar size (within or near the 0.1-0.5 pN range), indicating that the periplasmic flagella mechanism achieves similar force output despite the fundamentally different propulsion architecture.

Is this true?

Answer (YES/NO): NO